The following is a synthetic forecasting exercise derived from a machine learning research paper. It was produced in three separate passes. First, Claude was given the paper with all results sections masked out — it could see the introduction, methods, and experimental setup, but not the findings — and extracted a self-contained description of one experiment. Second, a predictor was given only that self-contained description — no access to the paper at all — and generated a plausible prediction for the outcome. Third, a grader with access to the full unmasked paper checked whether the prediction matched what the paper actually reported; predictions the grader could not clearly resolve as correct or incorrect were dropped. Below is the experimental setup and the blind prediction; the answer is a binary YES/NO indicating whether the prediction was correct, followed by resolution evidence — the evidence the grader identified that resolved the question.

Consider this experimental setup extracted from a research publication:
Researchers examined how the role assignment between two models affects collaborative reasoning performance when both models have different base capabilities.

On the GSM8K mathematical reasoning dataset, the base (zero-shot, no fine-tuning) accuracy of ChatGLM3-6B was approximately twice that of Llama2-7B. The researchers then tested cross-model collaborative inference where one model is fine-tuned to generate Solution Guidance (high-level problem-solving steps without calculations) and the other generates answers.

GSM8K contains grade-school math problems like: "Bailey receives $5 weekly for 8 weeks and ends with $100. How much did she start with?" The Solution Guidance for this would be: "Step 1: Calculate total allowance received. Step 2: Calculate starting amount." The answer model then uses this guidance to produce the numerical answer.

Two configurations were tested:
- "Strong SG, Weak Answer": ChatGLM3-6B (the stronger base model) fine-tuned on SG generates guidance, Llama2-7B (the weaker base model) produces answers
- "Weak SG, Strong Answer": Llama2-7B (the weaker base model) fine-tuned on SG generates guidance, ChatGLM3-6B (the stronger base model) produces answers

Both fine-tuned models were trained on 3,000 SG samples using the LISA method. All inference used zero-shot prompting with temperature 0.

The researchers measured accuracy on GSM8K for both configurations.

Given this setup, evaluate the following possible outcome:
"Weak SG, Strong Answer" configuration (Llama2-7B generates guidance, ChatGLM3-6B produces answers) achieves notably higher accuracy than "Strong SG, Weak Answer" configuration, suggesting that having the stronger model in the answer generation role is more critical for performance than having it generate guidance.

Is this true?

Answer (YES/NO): NO